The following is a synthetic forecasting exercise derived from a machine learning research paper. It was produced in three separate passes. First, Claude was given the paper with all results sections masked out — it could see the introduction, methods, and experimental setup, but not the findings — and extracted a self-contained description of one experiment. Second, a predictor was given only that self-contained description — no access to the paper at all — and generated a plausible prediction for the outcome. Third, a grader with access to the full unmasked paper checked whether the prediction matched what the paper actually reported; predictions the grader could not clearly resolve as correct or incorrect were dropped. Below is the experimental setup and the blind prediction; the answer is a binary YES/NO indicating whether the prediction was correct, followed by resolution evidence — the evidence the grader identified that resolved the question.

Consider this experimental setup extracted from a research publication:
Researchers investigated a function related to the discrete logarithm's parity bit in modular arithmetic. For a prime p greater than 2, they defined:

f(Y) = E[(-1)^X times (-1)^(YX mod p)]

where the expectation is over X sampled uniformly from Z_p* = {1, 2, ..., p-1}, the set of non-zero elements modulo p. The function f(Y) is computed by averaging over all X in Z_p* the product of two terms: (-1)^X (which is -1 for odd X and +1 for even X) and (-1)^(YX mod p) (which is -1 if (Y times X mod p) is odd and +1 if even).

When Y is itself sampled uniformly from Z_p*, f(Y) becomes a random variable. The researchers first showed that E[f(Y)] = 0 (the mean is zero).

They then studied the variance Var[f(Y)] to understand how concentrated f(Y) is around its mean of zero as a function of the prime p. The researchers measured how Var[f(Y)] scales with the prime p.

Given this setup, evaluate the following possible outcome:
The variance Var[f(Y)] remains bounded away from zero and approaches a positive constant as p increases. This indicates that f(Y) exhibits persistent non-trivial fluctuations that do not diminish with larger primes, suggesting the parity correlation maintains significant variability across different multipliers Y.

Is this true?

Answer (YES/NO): NO